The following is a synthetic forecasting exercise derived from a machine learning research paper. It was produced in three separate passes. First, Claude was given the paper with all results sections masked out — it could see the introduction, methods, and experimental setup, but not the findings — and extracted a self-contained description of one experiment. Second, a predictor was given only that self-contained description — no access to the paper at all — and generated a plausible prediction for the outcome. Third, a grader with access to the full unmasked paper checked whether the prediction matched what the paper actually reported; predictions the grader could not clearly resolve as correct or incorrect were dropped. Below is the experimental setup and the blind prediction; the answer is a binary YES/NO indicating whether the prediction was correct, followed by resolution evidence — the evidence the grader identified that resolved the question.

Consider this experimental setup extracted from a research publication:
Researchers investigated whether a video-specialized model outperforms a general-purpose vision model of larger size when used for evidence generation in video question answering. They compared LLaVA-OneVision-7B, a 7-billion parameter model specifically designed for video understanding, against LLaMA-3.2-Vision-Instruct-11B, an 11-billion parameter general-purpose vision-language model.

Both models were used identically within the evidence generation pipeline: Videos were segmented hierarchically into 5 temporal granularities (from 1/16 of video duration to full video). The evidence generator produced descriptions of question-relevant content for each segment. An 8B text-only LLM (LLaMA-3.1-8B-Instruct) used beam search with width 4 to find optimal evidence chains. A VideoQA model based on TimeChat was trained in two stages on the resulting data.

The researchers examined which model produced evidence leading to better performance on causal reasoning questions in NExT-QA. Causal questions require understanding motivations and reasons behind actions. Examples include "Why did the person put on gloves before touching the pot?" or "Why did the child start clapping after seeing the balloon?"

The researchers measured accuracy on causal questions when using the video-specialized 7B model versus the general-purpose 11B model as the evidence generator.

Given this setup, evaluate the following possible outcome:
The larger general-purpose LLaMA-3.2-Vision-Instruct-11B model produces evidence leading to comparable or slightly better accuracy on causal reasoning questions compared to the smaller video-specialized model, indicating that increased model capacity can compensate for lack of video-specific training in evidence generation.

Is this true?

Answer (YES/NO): NO